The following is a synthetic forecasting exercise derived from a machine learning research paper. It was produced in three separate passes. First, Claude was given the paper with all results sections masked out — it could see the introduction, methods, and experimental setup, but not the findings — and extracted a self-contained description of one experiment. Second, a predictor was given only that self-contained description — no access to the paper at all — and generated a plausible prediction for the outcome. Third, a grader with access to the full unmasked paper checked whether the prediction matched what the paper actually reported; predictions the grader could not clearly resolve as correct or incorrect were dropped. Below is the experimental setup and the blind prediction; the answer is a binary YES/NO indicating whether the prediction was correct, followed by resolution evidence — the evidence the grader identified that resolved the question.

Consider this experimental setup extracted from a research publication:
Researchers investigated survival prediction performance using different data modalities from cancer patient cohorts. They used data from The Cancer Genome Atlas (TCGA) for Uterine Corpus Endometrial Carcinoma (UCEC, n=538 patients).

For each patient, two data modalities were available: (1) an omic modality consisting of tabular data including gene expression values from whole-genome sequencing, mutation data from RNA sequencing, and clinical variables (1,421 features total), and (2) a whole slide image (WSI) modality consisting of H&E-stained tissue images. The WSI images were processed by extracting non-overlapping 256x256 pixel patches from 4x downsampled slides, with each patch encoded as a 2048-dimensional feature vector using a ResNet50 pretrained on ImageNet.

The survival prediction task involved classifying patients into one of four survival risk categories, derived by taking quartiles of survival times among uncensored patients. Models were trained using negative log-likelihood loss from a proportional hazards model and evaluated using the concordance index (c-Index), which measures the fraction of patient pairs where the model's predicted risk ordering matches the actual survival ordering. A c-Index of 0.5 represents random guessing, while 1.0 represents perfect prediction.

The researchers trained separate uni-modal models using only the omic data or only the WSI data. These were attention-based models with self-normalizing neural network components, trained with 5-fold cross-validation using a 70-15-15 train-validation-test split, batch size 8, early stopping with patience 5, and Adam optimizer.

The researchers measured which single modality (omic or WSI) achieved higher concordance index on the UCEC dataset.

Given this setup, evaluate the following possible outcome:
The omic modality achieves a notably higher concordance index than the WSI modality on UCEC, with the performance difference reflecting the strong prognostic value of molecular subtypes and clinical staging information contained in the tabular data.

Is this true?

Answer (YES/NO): NO